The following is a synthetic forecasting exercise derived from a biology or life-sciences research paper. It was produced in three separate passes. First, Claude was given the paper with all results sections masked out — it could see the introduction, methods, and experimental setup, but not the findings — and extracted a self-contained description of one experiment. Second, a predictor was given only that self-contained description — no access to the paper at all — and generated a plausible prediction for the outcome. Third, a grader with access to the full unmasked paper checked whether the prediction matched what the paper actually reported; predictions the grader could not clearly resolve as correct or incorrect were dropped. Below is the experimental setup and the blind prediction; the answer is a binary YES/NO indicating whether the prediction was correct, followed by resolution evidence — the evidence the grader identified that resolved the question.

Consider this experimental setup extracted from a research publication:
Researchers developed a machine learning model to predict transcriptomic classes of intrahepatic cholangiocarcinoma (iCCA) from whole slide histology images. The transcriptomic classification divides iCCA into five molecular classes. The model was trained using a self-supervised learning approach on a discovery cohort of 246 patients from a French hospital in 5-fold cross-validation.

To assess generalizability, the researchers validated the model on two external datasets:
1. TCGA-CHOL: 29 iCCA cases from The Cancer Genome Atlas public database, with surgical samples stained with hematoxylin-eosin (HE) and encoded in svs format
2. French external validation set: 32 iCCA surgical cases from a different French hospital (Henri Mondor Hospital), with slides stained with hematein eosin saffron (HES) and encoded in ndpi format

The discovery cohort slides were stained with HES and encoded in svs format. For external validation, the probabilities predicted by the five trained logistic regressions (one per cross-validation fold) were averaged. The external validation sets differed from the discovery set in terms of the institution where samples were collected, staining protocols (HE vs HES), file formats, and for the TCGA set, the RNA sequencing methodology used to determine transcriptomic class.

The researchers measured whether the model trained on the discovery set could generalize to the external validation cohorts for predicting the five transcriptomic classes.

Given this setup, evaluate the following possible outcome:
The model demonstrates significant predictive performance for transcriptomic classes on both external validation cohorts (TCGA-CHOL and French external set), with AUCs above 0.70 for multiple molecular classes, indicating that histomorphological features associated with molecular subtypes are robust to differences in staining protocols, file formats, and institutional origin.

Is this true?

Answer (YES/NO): YES